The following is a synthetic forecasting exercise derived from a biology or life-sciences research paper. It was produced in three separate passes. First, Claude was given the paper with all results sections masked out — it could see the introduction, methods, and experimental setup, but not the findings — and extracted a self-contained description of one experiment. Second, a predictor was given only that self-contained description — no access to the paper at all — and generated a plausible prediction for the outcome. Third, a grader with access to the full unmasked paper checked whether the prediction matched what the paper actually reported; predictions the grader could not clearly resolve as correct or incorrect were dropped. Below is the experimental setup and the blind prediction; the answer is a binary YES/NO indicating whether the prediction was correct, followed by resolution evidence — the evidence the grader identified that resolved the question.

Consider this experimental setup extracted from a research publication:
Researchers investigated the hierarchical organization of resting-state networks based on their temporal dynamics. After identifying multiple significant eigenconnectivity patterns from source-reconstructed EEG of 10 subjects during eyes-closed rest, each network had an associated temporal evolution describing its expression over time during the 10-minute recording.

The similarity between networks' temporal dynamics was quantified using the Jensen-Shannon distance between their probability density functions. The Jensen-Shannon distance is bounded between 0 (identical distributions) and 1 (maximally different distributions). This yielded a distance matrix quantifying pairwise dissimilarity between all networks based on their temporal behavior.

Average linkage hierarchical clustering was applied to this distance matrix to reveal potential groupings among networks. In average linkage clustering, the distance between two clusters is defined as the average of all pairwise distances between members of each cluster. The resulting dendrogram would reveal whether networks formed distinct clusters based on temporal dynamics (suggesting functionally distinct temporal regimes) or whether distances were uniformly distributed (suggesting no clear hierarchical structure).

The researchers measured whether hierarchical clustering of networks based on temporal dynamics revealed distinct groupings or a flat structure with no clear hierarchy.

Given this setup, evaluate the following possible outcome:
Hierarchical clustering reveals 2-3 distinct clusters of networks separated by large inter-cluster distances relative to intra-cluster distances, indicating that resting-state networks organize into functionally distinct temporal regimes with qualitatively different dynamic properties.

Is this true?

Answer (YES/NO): YES